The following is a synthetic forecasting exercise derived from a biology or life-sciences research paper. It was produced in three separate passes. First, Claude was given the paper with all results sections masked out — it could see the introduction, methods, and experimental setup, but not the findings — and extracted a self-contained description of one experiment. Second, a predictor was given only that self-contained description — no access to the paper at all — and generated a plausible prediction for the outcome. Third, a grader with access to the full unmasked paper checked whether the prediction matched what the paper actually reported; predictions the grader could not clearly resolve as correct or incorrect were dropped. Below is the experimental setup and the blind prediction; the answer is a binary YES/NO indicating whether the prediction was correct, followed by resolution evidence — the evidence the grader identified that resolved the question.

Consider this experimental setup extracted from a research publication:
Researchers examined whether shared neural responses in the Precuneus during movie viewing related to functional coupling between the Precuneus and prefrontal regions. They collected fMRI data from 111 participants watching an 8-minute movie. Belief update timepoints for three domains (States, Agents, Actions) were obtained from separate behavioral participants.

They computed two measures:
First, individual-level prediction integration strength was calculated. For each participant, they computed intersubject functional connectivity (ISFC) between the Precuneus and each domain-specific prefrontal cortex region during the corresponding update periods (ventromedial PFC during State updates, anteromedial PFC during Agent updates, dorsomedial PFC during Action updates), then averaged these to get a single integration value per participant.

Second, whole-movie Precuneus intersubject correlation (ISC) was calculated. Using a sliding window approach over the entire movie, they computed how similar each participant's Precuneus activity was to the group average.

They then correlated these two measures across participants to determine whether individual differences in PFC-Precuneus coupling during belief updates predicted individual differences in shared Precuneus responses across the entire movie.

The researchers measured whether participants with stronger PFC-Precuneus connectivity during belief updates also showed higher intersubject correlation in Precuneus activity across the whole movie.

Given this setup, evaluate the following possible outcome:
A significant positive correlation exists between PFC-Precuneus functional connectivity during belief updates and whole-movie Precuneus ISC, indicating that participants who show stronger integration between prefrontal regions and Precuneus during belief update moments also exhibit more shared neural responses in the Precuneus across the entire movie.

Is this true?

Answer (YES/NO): YES